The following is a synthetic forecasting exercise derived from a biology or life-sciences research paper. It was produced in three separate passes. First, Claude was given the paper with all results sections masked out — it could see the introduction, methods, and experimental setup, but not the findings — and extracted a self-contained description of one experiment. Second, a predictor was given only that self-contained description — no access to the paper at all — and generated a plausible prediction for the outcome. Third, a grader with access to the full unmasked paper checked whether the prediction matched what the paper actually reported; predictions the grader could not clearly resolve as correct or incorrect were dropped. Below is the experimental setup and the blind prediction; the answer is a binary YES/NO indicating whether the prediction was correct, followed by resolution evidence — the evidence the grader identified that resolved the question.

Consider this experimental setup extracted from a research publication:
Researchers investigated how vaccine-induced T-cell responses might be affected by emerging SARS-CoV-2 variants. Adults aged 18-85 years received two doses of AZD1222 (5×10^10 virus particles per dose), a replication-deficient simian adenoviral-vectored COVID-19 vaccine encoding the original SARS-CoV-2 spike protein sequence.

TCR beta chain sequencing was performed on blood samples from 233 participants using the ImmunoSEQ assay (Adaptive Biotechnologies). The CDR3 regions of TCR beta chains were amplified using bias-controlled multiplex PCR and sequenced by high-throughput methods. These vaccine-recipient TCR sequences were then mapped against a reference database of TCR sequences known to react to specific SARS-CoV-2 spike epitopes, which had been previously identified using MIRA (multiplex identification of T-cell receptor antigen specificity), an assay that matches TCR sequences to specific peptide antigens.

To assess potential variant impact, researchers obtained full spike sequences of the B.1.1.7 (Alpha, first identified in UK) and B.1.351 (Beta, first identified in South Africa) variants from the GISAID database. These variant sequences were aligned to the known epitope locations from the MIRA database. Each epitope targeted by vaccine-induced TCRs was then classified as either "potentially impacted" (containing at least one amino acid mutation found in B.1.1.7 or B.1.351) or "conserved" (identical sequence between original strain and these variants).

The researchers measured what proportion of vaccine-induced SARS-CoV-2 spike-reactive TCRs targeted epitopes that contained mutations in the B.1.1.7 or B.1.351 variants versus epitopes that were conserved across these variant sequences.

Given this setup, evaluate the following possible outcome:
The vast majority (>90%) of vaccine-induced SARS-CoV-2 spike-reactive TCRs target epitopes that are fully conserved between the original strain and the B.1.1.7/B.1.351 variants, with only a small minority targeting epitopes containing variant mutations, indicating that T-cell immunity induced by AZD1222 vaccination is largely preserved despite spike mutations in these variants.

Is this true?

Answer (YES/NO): NO